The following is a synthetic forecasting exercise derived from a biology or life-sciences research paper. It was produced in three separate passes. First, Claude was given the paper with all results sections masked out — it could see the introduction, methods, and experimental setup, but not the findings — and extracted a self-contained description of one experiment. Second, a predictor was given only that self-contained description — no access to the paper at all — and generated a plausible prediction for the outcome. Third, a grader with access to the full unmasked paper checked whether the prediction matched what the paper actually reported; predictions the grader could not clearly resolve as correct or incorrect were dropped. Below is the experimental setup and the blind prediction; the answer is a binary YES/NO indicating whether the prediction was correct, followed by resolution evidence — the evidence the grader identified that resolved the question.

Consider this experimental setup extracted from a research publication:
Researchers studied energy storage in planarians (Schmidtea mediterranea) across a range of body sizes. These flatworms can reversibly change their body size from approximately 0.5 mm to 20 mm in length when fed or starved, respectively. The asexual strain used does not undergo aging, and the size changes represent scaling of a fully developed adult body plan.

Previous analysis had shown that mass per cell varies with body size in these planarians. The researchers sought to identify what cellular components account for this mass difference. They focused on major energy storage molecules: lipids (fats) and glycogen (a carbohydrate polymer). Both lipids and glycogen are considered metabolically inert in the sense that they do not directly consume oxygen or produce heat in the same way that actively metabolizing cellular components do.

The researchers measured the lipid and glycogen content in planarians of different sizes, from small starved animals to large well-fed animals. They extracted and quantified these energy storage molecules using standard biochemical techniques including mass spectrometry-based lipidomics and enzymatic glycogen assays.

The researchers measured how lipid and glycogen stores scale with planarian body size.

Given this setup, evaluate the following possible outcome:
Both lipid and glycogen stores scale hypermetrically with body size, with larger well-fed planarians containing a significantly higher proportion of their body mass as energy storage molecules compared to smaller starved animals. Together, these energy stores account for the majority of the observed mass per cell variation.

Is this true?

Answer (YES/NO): YES